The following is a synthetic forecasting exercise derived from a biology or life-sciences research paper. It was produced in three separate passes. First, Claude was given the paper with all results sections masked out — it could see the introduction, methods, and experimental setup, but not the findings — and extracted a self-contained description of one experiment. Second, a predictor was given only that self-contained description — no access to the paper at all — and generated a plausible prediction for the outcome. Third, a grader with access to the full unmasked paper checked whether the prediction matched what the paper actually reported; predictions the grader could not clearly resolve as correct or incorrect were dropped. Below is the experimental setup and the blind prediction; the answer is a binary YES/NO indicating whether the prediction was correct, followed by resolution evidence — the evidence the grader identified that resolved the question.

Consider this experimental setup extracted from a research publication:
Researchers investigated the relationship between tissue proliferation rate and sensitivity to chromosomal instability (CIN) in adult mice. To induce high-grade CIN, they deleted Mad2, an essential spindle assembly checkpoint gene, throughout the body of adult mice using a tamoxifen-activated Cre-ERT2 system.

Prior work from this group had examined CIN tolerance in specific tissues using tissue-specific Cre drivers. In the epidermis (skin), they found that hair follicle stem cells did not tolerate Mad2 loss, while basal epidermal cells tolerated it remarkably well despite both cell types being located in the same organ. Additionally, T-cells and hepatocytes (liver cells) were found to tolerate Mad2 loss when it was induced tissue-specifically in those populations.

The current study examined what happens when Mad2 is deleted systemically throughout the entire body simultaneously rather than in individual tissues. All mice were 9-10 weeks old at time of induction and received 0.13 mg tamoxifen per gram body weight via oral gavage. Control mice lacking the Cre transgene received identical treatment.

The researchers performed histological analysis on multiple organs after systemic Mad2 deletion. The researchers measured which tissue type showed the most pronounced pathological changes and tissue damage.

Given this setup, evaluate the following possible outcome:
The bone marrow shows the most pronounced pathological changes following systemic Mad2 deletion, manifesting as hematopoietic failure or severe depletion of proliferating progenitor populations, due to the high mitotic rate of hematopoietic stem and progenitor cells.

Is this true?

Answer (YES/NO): NO